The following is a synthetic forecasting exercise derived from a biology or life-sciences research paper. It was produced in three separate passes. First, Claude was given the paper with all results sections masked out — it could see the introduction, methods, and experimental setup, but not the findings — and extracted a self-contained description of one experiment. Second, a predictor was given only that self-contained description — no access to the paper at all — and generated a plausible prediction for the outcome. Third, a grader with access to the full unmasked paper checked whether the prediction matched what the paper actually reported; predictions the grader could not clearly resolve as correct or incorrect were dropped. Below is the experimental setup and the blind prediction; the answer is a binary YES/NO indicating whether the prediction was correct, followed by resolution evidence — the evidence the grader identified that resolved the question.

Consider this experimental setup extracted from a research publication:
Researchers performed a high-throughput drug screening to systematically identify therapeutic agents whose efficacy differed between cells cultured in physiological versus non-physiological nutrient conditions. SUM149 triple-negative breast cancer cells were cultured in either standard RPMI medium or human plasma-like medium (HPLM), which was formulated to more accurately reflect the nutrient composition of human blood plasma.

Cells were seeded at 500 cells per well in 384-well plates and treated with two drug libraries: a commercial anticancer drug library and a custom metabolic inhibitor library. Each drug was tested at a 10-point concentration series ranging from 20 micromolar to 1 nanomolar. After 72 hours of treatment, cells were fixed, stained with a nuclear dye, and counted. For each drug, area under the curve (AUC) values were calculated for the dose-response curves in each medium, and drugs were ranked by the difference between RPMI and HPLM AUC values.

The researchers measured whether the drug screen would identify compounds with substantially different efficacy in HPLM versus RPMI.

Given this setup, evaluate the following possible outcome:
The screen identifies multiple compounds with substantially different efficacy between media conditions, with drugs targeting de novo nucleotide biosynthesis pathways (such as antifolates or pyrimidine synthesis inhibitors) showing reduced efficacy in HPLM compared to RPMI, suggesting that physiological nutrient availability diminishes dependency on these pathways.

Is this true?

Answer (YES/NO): YES